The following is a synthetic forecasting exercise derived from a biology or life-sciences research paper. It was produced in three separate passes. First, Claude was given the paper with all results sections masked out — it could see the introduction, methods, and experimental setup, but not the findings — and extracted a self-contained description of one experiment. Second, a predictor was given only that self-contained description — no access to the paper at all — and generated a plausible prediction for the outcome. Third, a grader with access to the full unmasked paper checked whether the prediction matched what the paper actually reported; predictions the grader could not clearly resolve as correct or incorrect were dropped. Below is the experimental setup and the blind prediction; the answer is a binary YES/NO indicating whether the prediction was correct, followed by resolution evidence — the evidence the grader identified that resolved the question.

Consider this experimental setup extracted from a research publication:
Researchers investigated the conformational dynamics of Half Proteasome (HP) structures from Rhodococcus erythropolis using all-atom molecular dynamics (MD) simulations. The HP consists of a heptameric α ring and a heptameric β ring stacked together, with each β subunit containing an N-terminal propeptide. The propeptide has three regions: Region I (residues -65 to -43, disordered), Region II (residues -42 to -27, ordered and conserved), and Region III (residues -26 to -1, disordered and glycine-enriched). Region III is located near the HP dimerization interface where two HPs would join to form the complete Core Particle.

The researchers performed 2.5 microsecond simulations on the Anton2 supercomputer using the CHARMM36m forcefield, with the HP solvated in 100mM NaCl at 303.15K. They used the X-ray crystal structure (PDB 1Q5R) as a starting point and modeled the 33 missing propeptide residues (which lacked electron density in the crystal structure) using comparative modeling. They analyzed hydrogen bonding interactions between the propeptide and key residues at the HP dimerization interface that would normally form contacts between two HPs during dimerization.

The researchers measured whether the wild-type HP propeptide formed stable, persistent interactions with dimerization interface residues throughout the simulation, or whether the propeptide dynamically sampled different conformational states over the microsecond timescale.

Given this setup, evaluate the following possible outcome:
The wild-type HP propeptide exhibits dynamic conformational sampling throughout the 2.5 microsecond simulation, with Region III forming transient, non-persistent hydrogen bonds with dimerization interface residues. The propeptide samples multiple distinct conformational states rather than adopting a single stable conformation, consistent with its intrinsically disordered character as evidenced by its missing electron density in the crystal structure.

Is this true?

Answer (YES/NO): NO